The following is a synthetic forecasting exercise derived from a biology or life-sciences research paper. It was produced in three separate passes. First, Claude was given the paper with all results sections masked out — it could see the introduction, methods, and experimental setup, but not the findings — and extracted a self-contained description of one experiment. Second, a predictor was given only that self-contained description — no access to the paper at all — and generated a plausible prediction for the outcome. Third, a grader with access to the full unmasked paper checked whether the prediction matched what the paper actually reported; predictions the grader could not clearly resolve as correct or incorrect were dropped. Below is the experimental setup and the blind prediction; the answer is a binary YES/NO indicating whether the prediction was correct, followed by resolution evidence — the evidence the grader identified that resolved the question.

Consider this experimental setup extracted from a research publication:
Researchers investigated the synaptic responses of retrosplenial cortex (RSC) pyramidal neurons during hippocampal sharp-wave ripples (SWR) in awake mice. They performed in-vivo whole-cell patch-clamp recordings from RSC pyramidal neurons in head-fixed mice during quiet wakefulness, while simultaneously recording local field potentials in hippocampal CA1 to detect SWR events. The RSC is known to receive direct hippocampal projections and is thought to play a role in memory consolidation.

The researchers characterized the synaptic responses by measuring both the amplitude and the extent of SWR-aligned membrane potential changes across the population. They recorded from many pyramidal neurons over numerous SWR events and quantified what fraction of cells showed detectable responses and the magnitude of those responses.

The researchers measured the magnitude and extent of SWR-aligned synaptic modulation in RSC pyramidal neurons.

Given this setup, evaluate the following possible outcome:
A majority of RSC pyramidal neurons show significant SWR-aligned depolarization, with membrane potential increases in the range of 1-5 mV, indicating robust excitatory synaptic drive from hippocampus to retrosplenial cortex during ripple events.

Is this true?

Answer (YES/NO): NO